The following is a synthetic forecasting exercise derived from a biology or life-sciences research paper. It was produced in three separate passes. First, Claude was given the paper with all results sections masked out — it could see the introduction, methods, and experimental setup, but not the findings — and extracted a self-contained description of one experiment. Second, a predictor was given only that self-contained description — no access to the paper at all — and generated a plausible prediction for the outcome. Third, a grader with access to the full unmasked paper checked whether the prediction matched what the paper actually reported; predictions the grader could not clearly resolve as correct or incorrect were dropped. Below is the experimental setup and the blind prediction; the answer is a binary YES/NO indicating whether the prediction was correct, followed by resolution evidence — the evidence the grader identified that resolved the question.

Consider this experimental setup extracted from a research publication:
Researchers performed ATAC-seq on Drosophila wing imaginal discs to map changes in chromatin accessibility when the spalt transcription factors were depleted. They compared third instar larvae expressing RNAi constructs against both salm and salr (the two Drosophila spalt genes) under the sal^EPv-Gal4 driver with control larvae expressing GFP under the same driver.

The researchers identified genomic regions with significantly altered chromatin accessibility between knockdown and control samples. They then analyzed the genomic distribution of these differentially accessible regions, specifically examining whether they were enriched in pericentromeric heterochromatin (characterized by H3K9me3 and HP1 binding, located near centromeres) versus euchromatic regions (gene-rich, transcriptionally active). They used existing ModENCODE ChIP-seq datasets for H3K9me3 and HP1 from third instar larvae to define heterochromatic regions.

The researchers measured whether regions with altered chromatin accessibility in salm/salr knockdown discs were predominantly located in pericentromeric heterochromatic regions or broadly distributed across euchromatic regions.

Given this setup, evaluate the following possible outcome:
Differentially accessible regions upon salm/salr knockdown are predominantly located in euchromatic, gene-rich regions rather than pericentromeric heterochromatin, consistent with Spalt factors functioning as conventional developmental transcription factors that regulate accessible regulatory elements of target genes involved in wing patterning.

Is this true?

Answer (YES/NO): NO